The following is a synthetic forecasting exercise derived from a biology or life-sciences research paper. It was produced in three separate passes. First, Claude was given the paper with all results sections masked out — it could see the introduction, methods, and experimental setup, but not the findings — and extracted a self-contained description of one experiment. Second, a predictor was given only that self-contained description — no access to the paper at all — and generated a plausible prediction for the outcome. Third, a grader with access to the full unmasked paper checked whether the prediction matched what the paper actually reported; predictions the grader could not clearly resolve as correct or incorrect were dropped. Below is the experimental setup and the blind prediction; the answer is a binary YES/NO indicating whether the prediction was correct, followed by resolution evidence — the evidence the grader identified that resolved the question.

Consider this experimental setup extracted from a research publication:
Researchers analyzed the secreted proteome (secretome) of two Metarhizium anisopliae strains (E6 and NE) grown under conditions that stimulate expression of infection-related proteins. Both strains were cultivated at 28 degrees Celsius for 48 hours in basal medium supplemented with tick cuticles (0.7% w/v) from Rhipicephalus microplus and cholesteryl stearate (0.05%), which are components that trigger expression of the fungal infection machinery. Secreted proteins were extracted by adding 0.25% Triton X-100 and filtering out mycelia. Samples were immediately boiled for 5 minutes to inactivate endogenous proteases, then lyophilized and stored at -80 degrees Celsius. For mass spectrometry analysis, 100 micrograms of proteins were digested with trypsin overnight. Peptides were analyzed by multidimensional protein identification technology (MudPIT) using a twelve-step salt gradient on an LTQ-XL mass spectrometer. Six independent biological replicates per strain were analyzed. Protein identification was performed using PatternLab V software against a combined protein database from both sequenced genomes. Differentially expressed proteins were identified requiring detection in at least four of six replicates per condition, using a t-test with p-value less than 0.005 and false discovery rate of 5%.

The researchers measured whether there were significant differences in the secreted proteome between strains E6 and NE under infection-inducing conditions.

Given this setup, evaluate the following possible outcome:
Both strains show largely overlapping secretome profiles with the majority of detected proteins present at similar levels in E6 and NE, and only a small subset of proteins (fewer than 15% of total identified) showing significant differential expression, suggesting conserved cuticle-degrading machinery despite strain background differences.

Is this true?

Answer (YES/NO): NO